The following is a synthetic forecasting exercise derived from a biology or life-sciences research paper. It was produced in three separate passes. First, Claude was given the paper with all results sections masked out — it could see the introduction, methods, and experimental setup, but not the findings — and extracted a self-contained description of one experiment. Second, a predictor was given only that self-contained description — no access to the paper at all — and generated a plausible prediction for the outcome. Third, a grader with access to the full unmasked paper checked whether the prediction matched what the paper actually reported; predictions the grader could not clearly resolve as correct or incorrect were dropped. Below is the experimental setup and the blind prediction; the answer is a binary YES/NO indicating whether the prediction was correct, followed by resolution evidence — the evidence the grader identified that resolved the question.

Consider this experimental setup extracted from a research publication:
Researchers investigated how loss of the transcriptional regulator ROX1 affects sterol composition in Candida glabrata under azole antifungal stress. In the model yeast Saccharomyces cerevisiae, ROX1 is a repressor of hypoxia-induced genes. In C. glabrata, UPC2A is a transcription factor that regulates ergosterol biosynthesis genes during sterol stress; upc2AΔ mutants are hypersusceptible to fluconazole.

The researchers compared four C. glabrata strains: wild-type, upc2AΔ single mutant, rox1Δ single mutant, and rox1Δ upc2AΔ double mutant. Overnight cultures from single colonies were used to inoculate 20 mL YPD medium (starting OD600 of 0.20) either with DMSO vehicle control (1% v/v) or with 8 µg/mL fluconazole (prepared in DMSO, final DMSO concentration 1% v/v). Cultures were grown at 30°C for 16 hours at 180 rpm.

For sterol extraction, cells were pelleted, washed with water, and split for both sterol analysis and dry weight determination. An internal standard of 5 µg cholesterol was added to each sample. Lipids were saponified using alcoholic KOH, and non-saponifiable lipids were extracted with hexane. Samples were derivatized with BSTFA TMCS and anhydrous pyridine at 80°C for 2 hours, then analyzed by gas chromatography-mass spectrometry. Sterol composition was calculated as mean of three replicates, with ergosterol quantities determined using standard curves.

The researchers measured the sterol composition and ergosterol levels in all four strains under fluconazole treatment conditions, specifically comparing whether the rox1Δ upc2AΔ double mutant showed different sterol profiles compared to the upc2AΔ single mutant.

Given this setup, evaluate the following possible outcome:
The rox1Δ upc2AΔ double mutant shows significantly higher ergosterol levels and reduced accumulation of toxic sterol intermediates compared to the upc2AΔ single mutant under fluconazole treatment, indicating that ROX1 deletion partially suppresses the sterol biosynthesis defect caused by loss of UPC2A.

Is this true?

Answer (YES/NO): YES